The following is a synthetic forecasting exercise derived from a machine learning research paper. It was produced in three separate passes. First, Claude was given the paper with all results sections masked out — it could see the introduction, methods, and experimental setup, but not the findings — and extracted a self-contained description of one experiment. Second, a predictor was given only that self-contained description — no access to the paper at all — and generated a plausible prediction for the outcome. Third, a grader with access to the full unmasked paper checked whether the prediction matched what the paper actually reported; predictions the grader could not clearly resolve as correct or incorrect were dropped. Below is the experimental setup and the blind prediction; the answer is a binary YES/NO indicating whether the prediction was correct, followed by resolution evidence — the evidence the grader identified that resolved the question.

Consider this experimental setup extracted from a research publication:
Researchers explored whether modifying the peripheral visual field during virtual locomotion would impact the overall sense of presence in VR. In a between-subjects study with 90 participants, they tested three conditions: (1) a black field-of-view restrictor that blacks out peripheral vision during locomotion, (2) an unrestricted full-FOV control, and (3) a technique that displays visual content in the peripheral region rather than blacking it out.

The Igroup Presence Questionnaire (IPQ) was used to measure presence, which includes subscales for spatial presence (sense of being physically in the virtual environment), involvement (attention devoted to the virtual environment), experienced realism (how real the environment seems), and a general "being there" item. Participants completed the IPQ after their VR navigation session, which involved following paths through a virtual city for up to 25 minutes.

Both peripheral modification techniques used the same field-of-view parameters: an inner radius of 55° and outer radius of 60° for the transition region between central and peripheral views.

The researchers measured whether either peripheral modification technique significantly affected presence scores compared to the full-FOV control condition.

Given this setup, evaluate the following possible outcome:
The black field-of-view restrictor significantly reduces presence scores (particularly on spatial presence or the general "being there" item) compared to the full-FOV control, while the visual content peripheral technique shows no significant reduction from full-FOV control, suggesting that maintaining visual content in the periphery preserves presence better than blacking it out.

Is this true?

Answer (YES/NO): NO